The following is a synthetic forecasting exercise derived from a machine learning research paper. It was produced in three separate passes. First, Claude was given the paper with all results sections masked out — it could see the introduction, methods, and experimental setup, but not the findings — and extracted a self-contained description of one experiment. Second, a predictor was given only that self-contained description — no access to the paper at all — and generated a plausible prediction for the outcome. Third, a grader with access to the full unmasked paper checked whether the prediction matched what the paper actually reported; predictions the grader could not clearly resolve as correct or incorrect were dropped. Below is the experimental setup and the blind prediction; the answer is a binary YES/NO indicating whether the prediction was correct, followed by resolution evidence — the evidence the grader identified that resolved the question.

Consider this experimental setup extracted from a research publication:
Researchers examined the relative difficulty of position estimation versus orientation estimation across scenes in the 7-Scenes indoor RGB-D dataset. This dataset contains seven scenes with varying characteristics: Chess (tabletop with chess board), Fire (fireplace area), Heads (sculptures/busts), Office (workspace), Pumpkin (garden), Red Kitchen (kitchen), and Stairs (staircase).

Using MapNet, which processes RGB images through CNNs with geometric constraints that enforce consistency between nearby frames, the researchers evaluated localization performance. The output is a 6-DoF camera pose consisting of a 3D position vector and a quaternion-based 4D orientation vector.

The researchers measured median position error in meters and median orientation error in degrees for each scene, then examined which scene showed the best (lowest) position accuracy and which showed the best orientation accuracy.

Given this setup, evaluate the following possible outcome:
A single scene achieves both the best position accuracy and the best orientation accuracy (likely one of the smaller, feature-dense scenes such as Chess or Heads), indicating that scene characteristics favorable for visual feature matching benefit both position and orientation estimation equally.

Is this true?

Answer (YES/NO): YES